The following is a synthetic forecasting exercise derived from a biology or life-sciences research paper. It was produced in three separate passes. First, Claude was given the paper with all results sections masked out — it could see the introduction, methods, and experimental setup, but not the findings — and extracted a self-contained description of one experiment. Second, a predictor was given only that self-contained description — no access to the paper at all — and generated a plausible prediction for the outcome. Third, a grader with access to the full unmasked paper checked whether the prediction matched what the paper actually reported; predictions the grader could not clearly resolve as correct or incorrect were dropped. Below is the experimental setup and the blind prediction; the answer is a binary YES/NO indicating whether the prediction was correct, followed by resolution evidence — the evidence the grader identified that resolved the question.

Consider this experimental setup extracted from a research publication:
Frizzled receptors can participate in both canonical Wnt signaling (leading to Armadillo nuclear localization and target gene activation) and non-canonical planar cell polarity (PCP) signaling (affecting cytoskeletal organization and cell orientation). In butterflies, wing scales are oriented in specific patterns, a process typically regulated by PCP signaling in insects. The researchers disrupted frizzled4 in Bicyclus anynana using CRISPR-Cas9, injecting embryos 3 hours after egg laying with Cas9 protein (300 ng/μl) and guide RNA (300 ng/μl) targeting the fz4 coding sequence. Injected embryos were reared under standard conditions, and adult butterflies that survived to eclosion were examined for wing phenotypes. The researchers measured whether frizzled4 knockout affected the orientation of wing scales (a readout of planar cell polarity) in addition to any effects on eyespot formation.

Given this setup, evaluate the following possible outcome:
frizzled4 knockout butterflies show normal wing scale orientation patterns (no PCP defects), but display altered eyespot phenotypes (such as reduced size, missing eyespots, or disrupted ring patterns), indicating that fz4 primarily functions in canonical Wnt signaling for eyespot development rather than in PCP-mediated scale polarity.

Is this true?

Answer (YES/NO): NO